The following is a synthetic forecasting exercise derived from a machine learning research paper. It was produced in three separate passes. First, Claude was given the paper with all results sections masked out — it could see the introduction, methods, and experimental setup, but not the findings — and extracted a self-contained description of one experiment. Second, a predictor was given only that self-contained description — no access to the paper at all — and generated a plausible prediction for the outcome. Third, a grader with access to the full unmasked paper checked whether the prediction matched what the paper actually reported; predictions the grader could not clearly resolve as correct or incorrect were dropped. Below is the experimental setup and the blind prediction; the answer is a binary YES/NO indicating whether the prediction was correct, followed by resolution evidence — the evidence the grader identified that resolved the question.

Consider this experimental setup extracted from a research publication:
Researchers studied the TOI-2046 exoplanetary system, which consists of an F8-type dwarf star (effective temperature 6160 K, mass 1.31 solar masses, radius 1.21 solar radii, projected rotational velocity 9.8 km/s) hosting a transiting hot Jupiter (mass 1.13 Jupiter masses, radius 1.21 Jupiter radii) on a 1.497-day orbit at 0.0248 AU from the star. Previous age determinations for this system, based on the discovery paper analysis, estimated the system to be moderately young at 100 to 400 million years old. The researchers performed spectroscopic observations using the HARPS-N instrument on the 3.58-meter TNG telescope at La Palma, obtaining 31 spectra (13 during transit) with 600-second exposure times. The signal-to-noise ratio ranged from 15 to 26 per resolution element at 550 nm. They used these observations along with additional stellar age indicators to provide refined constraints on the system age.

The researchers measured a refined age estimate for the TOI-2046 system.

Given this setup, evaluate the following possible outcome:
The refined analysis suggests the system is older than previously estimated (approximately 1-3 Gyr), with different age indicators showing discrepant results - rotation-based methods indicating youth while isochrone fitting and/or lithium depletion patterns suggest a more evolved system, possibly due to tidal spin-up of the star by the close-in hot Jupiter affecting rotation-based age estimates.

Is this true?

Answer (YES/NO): NO